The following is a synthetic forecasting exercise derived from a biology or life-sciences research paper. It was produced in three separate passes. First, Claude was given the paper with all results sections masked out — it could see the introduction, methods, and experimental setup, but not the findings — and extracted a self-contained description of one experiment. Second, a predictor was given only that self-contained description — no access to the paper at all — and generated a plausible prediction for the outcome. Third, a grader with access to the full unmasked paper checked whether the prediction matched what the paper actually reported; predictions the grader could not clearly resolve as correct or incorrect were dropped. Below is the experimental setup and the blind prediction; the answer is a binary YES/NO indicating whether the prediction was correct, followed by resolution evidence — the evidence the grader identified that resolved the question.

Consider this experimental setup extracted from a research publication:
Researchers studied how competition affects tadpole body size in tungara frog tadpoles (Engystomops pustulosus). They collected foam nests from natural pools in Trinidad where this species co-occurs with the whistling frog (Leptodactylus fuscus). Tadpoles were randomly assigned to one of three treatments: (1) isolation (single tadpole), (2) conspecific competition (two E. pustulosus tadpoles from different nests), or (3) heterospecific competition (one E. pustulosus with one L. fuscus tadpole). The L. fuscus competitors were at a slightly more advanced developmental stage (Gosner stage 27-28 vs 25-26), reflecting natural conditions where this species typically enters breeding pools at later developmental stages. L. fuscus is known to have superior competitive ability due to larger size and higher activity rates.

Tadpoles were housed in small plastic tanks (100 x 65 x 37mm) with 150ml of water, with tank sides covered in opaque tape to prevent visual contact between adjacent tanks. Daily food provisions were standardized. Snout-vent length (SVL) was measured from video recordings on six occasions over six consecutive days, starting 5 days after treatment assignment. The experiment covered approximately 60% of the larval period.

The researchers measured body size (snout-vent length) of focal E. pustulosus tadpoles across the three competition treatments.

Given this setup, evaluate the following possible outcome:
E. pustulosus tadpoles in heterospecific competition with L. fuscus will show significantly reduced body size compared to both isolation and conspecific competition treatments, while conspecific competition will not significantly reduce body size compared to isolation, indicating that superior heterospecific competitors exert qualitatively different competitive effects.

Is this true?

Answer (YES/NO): NO